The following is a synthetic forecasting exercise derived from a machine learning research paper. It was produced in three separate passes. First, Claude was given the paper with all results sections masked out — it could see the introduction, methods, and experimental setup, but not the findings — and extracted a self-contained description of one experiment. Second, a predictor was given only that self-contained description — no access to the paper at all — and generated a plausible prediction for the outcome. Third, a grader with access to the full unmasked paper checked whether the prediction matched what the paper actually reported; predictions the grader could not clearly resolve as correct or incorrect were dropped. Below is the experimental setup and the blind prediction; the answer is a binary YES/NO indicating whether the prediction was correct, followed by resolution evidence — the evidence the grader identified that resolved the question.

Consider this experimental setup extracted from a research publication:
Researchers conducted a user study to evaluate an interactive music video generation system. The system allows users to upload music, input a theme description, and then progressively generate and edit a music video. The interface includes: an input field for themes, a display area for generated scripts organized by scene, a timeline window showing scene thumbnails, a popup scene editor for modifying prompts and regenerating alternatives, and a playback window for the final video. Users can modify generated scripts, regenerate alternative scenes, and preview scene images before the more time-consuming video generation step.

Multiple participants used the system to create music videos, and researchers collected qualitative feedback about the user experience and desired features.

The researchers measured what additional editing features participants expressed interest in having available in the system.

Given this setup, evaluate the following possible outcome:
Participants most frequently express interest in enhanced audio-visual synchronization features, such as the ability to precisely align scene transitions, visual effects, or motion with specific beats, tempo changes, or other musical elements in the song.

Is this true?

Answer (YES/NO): NO